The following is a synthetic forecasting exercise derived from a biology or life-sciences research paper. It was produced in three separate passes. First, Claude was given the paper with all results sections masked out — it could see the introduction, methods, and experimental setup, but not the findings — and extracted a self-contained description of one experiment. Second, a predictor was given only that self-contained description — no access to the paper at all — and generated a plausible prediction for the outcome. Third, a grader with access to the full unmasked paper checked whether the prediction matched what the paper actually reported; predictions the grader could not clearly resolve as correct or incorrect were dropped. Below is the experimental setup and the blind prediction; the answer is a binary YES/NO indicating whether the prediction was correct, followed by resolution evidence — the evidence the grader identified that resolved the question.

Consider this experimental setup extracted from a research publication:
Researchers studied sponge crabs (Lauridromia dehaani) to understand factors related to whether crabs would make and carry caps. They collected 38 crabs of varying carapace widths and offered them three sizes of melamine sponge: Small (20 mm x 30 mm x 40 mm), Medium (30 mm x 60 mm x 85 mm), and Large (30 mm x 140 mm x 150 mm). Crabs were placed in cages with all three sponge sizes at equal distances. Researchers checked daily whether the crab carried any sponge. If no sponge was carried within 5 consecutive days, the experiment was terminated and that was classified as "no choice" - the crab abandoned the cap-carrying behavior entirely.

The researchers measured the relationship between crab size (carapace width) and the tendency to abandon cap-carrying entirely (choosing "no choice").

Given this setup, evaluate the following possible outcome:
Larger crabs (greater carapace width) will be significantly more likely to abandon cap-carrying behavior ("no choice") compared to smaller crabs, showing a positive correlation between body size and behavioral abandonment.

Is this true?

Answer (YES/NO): YES